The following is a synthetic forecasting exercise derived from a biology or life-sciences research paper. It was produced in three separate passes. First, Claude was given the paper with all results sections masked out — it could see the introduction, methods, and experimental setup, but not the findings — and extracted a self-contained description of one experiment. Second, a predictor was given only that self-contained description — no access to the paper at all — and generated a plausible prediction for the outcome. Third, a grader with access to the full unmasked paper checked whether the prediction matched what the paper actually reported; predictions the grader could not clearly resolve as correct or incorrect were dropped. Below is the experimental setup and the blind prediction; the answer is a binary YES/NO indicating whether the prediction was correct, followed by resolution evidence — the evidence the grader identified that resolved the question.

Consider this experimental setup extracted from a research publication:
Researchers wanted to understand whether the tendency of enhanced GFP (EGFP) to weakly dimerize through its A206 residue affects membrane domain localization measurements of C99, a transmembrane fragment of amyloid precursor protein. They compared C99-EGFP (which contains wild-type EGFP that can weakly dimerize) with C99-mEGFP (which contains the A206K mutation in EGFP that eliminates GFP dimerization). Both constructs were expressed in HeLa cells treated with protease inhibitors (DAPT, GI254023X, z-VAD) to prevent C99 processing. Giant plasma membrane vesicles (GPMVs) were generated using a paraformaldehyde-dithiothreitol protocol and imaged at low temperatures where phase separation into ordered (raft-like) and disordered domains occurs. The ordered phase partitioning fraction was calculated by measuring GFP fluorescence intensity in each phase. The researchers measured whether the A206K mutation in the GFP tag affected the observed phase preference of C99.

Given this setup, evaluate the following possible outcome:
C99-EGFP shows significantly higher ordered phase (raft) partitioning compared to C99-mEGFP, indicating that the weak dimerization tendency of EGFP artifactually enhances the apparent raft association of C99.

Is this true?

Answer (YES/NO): NO